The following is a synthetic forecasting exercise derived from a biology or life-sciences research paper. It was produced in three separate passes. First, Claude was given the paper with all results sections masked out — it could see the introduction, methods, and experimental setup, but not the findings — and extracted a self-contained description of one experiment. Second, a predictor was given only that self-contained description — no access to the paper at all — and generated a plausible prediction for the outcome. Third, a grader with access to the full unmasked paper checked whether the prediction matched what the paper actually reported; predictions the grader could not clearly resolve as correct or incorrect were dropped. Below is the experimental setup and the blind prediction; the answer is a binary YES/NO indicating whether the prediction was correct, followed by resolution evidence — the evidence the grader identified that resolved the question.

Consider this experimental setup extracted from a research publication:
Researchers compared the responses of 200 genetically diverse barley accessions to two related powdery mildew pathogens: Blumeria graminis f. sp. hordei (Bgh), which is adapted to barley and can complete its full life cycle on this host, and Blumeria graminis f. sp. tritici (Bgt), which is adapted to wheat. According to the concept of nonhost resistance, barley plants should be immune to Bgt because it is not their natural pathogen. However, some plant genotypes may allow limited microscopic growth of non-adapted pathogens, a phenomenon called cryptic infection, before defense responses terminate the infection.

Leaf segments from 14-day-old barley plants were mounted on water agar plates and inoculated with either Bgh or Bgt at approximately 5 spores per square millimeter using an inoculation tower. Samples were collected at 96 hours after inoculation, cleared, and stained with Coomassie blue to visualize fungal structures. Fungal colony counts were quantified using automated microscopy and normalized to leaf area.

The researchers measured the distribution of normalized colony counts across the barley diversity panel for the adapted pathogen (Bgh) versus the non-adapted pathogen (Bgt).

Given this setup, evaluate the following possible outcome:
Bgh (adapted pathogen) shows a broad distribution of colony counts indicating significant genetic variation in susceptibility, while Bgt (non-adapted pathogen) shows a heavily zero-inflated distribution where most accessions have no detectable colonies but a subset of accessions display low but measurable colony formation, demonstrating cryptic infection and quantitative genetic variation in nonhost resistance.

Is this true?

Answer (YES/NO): YES